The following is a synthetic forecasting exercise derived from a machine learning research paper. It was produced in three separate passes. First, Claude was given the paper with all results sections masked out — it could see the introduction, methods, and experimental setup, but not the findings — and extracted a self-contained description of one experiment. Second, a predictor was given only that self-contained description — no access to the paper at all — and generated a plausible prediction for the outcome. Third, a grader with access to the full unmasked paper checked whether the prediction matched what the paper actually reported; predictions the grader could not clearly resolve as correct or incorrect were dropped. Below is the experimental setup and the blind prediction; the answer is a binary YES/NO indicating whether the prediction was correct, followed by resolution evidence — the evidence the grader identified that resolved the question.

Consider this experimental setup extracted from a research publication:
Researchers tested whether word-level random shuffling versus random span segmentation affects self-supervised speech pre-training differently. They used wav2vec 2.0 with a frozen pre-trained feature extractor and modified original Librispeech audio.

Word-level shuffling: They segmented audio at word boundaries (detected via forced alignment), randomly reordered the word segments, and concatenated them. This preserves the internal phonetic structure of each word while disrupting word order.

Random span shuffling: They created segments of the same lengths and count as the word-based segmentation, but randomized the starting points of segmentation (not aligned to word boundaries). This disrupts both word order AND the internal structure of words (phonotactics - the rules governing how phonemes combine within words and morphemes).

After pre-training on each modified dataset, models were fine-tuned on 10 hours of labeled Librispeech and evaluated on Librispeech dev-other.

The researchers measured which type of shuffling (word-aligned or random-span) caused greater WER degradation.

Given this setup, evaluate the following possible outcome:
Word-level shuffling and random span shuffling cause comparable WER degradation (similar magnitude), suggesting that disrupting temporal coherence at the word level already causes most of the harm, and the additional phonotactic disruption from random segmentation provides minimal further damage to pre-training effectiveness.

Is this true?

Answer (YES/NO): NO